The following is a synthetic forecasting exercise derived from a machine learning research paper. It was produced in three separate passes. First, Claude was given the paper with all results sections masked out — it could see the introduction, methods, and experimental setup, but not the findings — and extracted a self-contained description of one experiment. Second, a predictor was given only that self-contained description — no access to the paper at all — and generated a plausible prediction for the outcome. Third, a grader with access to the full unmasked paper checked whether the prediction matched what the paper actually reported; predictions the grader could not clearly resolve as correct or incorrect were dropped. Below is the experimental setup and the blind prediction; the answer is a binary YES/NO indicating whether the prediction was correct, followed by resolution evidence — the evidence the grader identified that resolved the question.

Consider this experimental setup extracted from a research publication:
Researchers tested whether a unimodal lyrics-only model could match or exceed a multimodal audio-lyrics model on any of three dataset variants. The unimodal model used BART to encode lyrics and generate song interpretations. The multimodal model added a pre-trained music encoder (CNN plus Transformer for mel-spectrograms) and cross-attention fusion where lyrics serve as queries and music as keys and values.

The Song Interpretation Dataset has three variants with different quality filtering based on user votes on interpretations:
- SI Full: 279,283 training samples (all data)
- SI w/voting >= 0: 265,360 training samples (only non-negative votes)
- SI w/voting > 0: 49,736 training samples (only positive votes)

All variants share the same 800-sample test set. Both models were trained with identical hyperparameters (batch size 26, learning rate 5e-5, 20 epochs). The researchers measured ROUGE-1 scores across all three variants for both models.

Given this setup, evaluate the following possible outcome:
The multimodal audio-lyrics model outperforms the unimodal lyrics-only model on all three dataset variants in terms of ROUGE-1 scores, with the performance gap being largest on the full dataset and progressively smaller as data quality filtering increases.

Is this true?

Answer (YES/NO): NO